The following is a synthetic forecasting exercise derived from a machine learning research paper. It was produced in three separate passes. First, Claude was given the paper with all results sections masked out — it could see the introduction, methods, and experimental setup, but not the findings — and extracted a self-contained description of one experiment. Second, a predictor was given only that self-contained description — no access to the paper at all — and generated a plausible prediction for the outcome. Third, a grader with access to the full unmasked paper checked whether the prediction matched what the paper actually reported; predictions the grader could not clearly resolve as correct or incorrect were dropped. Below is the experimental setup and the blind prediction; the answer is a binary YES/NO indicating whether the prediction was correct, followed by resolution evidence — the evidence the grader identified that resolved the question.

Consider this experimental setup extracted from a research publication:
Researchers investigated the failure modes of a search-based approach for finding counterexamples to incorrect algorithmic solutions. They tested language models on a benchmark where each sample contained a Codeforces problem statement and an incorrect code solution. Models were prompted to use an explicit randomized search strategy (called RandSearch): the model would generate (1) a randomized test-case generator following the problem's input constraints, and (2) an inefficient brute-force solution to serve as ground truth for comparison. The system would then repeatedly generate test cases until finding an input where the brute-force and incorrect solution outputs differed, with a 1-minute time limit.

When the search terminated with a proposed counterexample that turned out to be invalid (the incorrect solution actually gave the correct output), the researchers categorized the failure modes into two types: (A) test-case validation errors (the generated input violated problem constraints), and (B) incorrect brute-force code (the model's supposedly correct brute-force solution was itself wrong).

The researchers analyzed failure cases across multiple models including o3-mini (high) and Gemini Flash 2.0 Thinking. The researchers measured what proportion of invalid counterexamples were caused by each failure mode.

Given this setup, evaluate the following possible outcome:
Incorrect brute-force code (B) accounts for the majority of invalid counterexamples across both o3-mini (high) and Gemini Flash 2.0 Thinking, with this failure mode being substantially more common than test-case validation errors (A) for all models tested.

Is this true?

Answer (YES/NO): YES